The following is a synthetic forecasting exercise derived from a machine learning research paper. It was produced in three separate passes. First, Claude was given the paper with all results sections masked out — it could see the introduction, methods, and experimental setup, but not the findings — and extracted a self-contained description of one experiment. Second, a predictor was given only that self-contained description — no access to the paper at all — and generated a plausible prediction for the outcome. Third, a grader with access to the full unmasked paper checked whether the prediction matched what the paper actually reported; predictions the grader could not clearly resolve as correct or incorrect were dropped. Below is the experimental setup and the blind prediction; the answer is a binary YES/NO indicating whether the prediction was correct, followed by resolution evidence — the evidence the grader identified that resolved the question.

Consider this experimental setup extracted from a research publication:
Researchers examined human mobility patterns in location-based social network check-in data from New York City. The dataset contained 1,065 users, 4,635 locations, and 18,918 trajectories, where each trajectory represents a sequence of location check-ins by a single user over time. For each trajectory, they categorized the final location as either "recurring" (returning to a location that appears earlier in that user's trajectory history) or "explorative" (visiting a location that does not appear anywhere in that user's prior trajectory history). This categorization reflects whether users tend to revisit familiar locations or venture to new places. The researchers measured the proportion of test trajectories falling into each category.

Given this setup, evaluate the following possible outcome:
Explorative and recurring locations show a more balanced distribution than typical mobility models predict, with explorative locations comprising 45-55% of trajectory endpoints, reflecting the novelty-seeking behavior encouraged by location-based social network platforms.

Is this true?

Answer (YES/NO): NO